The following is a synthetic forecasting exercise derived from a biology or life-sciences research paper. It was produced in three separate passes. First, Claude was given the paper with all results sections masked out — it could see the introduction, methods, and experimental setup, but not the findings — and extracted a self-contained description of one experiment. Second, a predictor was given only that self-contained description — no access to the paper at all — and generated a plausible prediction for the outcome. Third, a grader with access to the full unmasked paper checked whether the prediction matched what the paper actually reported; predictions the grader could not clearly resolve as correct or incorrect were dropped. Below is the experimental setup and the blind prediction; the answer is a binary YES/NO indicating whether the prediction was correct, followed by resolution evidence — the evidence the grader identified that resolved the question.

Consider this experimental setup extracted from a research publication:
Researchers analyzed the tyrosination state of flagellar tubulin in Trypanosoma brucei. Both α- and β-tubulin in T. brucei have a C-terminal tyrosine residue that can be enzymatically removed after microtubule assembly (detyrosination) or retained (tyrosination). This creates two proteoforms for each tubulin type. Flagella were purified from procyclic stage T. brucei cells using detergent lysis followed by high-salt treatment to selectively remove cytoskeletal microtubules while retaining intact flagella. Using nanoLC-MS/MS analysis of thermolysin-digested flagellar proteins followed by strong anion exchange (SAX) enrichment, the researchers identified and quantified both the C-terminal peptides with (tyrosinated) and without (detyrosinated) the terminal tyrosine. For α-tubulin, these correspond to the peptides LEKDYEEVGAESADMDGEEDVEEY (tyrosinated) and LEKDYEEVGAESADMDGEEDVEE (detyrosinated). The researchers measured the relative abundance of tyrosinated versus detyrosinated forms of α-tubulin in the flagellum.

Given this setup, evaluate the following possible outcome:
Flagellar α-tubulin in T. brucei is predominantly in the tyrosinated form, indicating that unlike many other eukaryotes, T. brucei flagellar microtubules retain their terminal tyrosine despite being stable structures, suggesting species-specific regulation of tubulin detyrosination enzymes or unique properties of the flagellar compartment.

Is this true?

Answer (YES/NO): NO